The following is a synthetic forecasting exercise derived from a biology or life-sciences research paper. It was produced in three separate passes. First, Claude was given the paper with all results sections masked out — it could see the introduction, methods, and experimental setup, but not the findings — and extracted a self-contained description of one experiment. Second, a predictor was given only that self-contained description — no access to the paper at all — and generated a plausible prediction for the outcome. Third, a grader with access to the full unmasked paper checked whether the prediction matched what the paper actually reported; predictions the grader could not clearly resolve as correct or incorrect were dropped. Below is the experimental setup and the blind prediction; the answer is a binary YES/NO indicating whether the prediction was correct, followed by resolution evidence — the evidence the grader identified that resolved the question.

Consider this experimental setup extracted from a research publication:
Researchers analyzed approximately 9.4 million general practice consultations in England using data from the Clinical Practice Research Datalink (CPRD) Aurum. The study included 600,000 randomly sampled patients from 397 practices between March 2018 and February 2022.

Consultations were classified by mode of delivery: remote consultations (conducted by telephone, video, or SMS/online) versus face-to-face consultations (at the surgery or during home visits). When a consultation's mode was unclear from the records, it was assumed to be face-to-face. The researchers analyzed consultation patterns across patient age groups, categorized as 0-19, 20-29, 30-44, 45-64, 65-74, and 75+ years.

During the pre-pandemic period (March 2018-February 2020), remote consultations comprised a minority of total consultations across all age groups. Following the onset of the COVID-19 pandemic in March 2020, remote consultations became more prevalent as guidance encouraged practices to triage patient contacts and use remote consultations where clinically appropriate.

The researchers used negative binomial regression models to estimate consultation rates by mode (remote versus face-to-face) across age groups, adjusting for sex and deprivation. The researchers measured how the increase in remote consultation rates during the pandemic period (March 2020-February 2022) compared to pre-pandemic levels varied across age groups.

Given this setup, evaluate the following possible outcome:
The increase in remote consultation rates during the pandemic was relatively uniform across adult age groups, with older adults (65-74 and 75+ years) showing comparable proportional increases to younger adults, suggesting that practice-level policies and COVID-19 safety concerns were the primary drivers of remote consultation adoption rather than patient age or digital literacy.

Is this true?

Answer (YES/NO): NO